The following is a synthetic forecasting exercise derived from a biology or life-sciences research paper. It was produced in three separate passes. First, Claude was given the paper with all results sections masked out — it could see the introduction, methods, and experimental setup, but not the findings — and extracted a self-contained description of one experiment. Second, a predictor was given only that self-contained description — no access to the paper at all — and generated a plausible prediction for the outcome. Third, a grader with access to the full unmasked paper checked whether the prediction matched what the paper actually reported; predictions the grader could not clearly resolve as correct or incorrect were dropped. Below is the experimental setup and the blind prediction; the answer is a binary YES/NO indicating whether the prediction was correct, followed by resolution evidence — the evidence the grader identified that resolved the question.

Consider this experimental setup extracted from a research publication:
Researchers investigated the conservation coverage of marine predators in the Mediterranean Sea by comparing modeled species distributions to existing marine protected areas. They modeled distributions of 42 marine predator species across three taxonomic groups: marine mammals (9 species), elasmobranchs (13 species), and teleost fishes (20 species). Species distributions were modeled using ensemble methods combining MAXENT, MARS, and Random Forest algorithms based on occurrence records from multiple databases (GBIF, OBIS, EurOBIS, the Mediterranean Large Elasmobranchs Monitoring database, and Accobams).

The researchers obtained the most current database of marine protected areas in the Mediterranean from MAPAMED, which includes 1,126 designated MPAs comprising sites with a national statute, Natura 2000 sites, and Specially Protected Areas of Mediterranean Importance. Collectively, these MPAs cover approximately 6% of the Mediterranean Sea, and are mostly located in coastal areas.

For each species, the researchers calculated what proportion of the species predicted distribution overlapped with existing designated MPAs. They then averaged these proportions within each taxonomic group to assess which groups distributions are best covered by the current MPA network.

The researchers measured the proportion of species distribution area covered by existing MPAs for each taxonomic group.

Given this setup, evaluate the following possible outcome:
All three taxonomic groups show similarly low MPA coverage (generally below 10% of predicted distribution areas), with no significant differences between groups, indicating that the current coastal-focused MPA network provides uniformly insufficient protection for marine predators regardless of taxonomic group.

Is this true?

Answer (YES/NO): NO